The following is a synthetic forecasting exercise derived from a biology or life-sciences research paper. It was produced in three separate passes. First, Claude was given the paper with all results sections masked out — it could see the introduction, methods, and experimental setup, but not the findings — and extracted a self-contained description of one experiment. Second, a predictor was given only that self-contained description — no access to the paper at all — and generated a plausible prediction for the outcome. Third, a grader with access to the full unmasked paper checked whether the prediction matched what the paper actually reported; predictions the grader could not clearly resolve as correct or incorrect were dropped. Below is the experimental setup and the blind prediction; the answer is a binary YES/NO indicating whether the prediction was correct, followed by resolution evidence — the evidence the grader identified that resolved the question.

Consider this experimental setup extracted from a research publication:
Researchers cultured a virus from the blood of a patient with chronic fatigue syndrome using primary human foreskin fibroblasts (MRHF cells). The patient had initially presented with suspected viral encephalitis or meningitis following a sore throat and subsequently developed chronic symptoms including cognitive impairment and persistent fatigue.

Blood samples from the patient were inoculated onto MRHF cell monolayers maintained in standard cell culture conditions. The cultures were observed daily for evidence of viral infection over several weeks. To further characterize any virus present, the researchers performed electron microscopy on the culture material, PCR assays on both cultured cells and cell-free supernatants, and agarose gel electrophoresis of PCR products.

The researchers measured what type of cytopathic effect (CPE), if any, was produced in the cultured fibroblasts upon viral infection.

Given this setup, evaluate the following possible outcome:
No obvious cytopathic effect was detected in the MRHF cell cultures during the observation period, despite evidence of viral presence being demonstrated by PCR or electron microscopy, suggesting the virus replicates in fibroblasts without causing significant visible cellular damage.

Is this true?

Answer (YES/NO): NO